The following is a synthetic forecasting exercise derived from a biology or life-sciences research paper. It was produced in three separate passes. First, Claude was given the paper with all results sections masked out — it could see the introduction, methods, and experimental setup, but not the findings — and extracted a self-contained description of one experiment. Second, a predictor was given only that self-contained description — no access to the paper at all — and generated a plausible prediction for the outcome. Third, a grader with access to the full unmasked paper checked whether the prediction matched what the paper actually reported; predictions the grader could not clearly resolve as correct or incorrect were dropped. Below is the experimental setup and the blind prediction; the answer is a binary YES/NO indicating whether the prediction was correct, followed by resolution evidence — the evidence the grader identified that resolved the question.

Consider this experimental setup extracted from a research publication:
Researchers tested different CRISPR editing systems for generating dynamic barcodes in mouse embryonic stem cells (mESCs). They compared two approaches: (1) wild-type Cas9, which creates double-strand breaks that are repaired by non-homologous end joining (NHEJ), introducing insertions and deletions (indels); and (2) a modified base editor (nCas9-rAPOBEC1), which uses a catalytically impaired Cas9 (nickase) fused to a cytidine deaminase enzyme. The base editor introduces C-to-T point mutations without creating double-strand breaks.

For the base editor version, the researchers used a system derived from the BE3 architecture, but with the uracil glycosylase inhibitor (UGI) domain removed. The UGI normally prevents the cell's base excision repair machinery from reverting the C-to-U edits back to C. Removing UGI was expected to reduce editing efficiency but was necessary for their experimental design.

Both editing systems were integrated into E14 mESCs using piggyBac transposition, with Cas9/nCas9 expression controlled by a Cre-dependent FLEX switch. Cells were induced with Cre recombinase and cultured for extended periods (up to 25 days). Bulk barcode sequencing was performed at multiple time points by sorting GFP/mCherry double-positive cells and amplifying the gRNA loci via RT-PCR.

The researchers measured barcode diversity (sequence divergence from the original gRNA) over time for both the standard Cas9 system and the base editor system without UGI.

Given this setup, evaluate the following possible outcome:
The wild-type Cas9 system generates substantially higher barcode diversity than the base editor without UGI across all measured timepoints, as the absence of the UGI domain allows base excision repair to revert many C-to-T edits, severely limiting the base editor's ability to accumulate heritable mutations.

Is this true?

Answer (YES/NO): NO